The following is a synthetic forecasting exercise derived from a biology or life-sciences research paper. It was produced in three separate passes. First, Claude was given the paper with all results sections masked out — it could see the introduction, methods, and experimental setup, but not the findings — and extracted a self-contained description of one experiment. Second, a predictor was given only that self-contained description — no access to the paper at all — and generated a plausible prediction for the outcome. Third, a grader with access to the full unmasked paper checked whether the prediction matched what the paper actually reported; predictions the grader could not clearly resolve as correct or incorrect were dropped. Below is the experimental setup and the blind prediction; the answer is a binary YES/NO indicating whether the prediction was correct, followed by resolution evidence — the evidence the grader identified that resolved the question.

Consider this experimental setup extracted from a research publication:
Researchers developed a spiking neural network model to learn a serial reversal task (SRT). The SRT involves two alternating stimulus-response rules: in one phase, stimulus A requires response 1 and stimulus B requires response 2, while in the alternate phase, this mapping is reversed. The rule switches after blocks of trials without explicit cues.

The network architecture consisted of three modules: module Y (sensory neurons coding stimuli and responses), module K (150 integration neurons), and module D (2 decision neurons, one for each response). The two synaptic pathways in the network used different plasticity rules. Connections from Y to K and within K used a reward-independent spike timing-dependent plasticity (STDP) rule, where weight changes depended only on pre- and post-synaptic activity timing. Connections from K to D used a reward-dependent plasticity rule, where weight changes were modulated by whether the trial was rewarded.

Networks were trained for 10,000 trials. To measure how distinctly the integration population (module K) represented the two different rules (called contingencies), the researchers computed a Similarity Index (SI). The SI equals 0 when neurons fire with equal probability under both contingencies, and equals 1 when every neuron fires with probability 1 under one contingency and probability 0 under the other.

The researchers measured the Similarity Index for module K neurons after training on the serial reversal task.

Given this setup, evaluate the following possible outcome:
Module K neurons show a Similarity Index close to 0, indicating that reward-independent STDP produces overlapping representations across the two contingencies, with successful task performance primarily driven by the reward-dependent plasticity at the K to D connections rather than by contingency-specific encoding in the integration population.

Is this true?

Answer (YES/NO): NO